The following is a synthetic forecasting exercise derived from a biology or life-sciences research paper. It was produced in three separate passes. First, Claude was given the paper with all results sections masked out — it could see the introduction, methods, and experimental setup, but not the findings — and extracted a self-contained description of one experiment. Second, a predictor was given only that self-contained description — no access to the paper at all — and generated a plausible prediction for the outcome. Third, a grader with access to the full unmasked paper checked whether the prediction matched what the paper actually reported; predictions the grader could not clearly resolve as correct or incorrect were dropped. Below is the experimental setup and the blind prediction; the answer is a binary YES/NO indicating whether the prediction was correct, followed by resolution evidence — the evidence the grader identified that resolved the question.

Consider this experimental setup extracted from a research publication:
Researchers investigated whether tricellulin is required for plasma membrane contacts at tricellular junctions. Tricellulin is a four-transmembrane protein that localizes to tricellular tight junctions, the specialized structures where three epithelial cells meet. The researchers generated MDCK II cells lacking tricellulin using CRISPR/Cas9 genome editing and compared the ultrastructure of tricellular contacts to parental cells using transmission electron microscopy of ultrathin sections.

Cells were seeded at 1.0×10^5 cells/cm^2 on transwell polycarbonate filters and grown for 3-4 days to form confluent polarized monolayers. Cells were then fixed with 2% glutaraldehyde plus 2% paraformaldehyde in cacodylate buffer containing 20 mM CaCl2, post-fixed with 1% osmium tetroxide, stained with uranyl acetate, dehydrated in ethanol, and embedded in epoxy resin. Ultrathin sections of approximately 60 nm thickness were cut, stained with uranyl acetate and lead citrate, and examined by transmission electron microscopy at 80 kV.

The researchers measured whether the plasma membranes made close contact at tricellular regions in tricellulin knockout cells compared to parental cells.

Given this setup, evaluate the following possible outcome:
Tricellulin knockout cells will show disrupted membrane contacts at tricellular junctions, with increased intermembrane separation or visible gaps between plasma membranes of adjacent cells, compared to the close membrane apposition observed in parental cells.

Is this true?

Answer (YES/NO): NO